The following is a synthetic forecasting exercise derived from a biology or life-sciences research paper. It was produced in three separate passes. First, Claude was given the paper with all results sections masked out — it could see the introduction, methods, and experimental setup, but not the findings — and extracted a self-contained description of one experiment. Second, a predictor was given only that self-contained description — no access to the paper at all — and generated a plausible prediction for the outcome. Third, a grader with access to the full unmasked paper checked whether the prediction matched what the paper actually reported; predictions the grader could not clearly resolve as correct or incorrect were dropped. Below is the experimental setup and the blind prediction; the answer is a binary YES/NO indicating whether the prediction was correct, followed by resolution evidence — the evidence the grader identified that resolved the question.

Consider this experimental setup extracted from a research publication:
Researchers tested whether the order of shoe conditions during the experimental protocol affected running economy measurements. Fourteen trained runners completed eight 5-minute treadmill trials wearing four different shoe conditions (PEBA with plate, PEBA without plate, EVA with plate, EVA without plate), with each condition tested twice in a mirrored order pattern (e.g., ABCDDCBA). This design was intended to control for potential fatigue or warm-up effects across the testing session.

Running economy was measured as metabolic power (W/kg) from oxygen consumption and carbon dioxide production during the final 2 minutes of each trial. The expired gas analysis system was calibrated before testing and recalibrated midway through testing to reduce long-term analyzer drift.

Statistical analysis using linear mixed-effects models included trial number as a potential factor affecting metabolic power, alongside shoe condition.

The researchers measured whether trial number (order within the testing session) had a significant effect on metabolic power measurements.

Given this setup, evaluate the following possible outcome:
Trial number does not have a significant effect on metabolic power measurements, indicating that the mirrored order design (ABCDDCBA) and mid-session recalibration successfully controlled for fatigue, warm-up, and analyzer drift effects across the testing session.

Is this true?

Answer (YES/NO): NO